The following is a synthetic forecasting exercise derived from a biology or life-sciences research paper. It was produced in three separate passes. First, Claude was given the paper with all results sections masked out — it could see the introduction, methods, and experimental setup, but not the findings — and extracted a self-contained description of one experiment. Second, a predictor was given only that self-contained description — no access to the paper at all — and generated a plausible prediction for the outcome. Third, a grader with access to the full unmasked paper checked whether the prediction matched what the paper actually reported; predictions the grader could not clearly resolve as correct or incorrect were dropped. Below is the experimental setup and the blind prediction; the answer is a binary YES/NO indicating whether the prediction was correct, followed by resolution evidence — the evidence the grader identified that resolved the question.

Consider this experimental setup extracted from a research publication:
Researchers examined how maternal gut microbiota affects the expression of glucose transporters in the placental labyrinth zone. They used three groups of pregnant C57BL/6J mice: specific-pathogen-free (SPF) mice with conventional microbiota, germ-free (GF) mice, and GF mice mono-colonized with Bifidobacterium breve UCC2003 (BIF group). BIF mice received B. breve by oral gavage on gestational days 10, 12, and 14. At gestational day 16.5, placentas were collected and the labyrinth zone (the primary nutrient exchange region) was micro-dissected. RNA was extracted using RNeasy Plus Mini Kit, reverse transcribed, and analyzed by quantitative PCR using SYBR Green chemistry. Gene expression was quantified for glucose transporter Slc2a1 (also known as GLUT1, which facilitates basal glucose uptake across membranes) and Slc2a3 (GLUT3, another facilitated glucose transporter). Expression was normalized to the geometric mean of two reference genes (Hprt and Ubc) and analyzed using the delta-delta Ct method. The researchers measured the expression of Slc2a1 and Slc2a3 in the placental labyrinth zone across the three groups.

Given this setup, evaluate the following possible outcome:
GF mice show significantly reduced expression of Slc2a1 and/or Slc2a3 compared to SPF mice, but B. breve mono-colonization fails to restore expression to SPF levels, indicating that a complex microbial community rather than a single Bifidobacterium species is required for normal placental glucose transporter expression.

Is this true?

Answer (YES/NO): NO